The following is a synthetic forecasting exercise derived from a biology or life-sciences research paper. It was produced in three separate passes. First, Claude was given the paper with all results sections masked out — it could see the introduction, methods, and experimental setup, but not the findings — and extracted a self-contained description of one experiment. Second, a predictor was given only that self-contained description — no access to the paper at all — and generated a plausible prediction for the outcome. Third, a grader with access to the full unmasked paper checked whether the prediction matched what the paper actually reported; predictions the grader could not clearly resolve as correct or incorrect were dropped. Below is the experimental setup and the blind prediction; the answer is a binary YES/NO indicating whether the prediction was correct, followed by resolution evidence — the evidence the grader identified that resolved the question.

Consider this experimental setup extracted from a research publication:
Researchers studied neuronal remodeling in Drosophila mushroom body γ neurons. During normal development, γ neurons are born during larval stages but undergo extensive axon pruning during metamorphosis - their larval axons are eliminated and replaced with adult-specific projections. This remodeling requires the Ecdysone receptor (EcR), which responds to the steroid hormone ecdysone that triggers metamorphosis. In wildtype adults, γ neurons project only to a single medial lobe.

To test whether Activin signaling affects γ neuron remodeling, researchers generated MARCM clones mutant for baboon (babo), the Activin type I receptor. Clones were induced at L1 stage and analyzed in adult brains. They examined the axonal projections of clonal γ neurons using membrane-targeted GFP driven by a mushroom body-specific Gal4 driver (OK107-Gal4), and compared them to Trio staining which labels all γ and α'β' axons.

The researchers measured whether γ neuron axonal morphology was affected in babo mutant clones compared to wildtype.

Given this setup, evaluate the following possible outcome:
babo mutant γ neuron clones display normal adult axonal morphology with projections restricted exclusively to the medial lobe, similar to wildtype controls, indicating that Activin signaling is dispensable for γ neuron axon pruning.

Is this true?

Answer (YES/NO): NO